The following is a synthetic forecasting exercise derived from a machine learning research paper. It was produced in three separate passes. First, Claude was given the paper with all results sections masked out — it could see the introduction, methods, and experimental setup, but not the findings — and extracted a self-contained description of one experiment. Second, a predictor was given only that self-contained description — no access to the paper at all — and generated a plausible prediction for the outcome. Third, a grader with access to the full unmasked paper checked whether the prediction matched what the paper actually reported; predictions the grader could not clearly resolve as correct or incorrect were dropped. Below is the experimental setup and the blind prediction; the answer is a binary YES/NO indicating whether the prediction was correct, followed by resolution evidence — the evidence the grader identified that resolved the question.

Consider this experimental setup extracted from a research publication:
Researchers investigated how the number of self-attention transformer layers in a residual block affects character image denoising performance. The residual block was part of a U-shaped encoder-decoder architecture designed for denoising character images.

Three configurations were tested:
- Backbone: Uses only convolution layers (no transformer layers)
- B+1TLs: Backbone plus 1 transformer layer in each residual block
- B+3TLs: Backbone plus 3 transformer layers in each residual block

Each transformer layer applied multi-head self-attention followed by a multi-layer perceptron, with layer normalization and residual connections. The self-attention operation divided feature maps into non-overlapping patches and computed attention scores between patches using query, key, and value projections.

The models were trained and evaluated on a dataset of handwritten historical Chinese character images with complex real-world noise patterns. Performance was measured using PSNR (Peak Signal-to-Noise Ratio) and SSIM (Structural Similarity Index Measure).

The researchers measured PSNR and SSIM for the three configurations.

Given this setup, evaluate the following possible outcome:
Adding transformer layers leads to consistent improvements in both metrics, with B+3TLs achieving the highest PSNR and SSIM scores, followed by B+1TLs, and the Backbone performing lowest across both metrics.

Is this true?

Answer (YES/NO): YES